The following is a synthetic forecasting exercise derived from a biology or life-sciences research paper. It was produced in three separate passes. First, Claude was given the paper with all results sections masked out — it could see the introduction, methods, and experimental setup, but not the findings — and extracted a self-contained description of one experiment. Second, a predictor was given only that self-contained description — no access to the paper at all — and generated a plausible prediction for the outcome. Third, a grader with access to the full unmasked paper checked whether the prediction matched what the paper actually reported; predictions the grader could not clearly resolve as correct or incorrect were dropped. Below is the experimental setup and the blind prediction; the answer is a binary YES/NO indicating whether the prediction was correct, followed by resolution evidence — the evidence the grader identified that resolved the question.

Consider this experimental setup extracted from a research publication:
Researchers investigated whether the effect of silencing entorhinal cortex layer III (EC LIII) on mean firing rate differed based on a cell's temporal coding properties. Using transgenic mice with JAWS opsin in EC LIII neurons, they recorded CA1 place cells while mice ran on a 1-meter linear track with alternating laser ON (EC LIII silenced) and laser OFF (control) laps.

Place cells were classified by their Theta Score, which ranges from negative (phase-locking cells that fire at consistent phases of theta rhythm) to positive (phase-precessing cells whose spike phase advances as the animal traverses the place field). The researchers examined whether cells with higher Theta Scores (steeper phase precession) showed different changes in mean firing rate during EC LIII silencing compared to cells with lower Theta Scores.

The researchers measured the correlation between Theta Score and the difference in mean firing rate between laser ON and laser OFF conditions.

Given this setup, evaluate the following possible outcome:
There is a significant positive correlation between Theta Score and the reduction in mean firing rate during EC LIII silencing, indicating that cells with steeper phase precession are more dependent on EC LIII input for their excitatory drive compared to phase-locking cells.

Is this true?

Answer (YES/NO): YES